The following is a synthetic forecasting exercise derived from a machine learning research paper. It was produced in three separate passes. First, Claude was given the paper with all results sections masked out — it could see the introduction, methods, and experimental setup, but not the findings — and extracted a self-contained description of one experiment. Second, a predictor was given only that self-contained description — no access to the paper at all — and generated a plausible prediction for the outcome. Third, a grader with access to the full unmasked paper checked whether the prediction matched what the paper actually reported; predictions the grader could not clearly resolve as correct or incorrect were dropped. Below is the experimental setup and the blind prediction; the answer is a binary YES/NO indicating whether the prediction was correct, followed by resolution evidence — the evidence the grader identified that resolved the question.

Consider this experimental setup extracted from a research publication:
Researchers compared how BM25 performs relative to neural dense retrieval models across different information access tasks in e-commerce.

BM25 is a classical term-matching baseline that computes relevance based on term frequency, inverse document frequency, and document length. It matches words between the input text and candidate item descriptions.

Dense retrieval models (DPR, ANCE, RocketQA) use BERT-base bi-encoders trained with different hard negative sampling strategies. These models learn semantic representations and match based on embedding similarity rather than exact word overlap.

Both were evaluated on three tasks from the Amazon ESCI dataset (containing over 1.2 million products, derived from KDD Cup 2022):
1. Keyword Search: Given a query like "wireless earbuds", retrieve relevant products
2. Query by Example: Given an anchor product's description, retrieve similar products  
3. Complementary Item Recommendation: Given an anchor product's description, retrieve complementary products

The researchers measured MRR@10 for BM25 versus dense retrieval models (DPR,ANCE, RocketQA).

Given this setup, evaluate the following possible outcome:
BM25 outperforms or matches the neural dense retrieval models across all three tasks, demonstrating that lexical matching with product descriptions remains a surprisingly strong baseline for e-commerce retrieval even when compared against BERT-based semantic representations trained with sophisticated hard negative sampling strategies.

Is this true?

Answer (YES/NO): NO